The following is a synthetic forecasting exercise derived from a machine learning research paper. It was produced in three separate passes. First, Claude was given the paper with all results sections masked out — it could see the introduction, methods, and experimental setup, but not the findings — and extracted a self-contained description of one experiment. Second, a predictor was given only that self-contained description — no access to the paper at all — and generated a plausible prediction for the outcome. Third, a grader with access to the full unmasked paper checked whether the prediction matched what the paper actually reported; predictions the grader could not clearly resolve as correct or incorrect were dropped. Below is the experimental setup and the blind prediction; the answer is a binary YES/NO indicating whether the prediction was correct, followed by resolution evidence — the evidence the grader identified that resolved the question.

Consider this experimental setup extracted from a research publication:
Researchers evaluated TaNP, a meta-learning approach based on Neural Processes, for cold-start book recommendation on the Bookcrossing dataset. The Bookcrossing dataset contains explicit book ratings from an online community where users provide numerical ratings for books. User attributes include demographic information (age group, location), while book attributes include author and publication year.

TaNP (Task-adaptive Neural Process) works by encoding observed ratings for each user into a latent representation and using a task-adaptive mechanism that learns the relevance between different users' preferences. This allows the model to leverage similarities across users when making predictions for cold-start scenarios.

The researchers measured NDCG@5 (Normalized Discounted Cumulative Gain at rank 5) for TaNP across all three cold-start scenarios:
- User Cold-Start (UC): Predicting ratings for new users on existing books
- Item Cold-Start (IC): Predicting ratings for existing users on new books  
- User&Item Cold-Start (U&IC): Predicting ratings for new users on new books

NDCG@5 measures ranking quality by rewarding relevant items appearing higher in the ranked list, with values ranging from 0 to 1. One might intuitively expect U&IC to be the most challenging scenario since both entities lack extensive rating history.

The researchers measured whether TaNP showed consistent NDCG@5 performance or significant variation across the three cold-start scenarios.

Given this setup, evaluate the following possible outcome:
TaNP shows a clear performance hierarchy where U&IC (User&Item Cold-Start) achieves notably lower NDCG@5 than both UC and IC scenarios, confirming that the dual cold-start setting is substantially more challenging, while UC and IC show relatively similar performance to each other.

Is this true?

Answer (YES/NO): NO